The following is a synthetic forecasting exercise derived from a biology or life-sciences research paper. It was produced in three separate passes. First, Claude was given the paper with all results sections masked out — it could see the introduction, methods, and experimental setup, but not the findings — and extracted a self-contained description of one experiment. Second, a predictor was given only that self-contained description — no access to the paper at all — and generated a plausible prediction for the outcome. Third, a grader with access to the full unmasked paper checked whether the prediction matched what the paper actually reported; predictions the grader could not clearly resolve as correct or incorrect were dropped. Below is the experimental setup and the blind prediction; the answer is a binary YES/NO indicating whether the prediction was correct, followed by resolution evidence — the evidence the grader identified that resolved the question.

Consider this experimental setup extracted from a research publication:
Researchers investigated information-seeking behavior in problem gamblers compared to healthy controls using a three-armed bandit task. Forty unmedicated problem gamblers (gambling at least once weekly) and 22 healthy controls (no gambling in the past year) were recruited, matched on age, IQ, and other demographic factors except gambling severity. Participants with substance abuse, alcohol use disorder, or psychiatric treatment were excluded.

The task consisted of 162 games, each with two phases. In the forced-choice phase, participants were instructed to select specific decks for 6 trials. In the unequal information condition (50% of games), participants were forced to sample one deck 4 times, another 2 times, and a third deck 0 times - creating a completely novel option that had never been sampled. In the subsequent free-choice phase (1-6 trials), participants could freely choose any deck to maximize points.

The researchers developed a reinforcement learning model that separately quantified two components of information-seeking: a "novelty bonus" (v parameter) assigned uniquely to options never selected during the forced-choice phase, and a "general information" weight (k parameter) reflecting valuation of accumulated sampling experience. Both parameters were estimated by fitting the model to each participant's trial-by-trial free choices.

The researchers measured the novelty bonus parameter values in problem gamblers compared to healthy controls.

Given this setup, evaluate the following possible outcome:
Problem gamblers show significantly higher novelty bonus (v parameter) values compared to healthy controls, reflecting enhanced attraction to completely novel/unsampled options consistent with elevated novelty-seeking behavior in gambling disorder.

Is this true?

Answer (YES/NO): NO